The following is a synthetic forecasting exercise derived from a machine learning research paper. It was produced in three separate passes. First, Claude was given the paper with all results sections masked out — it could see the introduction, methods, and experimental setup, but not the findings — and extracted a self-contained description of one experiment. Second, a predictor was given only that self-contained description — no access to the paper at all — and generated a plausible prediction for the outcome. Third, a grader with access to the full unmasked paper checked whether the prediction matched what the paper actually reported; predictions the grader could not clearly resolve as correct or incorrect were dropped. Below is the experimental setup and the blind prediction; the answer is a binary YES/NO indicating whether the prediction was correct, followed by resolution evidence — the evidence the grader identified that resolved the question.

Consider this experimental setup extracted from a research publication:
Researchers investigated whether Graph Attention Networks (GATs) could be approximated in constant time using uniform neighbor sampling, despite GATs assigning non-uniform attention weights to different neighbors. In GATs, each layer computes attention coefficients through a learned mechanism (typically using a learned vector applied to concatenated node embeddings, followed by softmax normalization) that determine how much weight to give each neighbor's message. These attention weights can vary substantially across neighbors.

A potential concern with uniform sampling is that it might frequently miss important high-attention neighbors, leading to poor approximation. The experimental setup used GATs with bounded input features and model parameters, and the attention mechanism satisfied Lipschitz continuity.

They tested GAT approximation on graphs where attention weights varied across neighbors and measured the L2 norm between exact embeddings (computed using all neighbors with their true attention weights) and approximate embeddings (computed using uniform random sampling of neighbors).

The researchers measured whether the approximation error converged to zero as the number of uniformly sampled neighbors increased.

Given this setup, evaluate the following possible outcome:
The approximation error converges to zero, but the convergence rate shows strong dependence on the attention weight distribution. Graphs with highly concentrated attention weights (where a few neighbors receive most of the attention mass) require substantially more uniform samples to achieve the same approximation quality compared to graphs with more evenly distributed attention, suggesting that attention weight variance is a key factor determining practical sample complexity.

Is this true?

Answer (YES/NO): NO